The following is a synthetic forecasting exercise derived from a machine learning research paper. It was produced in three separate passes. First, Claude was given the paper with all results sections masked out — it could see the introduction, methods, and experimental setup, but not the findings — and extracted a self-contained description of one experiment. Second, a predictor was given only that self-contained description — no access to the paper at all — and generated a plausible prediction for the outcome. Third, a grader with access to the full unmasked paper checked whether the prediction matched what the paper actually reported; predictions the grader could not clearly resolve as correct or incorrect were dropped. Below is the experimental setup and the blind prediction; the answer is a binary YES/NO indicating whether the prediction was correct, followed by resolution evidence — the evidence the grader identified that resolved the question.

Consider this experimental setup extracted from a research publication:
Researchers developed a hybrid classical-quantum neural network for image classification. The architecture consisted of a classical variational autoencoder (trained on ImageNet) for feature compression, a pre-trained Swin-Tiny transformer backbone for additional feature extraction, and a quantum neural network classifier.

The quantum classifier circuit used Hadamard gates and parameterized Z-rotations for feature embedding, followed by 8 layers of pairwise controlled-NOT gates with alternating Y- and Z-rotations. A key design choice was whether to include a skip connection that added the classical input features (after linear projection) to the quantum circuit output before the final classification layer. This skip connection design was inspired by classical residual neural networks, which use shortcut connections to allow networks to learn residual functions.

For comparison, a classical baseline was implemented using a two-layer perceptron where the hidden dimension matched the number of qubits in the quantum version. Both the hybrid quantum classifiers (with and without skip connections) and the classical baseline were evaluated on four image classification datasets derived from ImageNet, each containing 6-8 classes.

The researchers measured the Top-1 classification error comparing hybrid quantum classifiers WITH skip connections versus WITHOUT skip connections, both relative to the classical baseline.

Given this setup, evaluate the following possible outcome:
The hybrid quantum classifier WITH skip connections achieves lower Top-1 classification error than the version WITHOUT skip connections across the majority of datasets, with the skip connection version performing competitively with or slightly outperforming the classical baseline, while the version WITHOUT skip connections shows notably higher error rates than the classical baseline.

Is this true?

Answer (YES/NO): YES